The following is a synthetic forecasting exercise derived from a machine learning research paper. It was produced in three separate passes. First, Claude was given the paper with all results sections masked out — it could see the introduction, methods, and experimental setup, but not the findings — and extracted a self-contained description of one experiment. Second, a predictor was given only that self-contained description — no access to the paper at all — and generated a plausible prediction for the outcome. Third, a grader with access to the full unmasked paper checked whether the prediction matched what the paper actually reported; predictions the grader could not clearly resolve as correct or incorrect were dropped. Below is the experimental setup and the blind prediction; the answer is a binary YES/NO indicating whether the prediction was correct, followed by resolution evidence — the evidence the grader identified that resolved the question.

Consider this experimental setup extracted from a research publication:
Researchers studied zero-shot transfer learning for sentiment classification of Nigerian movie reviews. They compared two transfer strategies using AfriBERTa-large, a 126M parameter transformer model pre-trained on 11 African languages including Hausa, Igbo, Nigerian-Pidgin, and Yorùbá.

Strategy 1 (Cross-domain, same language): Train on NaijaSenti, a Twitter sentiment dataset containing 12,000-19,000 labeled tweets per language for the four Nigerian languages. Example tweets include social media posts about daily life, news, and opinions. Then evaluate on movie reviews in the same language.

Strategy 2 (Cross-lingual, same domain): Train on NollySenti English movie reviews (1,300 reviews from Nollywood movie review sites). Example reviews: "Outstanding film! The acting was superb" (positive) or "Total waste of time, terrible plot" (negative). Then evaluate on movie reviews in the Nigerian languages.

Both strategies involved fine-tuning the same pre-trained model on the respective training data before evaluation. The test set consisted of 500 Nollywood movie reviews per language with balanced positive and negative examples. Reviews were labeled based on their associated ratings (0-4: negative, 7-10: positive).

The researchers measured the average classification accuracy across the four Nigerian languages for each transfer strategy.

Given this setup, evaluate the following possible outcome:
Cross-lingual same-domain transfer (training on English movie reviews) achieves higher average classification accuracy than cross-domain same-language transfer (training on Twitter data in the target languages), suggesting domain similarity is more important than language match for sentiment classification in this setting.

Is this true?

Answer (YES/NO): YES